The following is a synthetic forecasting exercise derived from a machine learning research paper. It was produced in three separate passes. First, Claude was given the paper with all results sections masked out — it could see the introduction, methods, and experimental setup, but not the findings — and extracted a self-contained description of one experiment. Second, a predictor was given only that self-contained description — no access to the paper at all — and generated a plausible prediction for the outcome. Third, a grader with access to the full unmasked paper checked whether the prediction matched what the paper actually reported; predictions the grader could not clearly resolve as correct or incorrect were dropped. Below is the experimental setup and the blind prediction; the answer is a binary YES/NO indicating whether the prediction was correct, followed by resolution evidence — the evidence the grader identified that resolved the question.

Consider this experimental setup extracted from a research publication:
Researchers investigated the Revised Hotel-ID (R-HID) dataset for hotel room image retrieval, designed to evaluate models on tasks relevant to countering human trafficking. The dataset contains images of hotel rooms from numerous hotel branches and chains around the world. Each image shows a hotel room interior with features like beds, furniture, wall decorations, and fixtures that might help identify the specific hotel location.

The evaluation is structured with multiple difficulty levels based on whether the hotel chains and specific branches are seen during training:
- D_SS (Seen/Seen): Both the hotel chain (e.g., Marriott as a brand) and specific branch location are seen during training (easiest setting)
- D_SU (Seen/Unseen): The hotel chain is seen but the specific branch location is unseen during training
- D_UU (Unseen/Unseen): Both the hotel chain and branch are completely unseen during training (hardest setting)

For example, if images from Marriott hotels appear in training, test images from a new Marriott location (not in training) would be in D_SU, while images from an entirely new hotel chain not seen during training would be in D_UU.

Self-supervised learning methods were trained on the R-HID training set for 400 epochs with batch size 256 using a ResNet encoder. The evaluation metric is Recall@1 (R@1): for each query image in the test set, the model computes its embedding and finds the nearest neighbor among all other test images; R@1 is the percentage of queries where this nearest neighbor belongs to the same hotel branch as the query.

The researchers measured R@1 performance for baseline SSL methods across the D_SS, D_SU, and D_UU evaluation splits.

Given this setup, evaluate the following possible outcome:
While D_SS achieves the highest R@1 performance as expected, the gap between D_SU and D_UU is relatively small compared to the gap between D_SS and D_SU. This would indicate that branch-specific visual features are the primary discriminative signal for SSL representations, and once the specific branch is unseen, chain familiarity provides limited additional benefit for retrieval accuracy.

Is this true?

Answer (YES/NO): YES